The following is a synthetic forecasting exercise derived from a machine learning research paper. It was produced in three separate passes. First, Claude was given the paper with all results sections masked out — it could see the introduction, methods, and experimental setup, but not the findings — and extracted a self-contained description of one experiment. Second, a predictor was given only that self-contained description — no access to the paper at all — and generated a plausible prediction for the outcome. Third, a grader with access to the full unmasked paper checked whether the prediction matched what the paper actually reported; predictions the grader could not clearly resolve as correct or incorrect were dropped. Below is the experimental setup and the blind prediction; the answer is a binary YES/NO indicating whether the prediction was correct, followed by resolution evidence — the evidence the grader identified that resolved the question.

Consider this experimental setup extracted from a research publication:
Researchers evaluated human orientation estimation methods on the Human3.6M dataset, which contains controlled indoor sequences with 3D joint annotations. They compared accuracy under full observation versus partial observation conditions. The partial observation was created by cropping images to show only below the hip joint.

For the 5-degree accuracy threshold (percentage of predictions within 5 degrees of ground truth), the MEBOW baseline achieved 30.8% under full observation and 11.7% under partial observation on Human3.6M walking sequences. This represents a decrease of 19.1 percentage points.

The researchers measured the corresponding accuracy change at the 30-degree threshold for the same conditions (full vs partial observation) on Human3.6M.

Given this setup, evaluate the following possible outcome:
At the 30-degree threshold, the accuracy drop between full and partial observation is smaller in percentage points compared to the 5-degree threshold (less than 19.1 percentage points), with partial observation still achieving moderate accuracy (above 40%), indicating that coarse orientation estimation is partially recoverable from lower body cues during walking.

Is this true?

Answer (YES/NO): NO